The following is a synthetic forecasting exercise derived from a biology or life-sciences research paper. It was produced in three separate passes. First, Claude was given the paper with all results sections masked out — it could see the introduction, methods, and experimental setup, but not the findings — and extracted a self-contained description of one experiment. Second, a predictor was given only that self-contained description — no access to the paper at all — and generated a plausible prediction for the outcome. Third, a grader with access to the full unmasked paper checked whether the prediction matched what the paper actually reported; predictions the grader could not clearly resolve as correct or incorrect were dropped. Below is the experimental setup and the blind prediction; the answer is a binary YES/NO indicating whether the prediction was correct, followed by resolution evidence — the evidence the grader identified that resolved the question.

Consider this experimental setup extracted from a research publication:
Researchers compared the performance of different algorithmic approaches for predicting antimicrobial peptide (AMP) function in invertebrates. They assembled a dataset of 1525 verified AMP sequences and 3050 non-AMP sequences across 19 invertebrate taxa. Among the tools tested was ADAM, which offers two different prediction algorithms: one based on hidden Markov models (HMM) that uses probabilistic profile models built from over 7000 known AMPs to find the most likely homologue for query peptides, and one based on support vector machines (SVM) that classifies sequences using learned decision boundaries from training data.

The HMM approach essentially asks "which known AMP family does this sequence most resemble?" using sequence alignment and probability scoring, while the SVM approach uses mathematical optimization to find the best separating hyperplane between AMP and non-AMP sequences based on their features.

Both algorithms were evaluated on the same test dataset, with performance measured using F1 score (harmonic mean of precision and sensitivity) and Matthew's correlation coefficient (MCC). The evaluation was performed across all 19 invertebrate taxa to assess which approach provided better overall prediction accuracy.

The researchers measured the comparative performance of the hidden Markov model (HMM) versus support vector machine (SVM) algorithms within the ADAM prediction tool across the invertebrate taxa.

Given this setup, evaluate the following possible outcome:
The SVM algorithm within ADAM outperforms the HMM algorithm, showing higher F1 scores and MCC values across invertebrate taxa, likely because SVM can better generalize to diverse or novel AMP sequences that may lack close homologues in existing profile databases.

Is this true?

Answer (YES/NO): NO